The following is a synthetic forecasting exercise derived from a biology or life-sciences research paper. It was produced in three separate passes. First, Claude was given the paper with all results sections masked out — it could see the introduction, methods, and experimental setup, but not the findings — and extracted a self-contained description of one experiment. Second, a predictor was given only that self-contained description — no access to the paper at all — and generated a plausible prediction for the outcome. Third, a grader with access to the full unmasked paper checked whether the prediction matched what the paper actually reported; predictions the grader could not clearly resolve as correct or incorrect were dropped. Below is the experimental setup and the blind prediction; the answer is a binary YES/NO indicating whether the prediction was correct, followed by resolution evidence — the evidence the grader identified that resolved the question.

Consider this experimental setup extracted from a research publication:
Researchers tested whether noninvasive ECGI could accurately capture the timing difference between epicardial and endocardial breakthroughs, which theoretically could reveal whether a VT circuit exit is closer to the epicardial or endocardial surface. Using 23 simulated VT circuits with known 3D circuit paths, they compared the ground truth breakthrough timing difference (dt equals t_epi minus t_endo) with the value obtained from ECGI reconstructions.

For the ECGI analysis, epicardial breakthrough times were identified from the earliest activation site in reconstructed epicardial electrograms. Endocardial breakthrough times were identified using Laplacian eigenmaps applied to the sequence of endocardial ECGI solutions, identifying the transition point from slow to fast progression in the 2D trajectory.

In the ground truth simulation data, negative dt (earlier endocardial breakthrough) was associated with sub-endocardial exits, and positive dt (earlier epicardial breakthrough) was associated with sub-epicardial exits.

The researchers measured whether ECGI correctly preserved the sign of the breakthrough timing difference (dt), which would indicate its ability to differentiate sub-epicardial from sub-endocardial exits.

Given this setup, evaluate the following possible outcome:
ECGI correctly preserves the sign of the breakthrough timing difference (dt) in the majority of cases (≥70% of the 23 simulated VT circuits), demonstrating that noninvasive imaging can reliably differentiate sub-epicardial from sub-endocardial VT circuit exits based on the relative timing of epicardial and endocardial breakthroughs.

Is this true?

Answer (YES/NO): YES